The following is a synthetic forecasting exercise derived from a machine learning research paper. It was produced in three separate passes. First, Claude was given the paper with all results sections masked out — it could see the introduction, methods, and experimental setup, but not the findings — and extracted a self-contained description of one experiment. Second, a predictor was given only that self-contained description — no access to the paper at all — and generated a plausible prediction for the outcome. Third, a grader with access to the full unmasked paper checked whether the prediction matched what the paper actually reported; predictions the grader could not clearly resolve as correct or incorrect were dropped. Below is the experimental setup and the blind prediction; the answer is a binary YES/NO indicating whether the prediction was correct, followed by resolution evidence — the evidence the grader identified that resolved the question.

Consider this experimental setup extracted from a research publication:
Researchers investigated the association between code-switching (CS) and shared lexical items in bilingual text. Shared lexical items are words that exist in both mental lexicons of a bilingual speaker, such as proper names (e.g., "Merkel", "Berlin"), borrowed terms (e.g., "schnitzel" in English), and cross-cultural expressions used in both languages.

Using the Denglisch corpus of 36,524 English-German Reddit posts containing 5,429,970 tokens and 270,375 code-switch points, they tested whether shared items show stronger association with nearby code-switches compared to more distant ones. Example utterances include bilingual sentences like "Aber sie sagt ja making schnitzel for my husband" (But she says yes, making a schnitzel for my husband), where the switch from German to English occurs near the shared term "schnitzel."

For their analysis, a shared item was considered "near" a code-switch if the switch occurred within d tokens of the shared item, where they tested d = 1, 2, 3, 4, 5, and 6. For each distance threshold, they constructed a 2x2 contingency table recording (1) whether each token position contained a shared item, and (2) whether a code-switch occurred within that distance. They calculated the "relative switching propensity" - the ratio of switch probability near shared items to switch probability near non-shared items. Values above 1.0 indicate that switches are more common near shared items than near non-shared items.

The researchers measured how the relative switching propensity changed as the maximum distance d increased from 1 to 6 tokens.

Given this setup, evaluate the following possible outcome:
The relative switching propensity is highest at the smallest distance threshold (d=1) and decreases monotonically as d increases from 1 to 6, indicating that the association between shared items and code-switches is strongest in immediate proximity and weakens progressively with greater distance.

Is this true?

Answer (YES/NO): NO